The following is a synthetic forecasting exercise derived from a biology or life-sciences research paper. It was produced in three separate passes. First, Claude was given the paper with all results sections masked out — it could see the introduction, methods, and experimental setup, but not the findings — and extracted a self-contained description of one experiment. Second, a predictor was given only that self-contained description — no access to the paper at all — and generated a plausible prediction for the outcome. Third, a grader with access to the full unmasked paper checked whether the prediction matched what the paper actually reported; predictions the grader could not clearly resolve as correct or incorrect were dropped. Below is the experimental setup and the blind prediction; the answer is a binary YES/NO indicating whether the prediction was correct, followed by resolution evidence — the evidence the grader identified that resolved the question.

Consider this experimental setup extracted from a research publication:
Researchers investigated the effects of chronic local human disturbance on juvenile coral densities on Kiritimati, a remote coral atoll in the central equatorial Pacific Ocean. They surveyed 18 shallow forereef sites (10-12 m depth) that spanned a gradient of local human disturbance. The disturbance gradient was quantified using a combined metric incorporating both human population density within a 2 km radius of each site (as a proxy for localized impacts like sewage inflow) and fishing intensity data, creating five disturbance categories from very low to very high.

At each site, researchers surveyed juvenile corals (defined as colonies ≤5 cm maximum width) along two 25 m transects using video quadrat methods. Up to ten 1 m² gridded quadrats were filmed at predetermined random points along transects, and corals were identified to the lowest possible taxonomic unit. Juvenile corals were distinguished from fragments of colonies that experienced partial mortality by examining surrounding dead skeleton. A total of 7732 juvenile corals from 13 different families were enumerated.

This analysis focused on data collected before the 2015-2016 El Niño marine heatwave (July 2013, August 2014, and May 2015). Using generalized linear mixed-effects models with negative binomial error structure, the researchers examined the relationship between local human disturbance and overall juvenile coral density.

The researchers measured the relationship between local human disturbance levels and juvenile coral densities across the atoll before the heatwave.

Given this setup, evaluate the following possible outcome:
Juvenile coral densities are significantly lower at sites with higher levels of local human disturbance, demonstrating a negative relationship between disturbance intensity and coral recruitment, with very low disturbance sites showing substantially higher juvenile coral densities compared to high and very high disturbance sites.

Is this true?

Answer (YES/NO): YES